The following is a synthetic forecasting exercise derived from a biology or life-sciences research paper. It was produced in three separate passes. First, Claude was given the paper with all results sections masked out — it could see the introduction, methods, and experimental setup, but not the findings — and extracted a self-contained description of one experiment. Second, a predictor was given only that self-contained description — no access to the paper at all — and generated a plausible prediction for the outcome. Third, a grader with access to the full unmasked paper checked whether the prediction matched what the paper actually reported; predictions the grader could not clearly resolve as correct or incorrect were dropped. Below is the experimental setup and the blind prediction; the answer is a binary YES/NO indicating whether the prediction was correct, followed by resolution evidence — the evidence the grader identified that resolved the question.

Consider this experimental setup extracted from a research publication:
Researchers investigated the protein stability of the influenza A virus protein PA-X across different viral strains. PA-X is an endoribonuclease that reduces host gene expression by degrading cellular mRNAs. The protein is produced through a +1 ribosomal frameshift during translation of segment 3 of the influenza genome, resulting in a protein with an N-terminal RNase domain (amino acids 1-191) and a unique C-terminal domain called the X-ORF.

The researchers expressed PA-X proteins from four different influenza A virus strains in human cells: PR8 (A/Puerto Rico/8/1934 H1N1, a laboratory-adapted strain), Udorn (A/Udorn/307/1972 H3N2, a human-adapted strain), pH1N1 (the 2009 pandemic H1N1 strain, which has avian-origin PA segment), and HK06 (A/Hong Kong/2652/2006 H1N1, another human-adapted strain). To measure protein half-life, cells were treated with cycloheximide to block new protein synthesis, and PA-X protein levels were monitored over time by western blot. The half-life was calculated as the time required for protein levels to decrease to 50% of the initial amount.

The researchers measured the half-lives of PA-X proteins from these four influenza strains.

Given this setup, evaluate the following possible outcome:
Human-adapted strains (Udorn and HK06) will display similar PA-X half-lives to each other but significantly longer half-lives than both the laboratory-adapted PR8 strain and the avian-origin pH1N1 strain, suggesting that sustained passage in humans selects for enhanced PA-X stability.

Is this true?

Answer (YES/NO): NO